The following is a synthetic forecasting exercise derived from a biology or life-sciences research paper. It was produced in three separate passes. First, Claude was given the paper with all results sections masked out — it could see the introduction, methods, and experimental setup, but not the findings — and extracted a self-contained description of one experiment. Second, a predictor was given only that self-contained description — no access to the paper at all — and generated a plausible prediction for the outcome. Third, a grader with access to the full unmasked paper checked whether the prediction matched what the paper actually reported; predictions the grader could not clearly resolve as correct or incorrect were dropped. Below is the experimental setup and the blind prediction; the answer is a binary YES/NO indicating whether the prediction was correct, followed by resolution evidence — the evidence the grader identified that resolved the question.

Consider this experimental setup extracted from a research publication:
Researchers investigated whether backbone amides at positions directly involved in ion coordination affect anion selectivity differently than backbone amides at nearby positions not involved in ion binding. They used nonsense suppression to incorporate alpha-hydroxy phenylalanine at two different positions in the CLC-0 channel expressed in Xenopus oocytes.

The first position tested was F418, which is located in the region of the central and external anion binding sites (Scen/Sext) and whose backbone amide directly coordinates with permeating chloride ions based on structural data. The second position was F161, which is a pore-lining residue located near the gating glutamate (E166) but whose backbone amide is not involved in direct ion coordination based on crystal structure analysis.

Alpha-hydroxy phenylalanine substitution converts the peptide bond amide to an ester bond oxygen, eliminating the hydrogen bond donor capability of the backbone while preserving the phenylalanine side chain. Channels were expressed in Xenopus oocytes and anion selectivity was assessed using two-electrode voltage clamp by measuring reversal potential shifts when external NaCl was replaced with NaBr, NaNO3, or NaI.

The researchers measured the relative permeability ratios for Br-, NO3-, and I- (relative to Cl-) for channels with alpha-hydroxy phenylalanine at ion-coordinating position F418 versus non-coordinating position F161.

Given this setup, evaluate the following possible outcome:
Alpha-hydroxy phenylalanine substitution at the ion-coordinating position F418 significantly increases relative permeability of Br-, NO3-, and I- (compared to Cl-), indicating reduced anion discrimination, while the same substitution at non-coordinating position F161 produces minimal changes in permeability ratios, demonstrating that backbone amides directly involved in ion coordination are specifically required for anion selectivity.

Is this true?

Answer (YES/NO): YES